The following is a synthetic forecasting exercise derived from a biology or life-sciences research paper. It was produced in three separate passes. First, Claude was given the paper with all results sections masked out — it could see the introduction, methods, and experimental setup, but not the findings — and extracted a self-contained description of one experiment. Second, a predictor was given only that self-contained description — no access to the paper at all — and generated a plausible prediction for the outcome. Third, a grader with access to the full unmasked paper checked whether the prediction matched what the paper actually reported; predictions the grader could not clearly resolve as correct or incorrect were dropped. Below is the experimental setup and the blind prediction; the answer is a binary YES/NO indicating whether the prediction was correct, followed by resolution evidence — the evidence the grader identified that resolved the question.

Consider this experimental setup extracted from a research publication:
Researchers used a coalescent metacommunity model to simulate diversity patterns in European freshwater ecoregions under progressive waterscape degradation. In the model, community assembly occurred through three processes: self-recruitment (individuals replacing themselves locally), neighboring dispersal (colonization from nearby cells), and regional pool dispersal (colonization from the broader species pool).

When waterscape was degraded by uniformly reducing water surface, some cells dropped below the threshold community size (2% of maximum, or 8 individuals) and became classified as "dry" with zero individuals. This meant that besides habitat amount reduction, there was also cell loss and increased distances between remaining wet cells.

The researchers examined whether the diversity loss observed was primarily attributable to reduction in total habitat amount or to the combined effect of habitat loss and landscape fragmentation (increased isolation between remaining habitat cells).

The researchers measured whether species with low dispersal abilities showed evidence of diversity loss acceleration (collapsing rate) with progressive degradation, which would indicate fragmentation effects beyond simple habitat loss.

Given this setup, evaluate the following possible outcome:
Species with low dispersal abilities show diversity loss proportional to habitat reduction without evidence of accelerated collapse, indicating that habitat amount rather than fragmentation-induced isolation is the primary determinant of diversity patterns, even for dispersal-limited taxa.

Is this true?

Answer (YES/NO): YES